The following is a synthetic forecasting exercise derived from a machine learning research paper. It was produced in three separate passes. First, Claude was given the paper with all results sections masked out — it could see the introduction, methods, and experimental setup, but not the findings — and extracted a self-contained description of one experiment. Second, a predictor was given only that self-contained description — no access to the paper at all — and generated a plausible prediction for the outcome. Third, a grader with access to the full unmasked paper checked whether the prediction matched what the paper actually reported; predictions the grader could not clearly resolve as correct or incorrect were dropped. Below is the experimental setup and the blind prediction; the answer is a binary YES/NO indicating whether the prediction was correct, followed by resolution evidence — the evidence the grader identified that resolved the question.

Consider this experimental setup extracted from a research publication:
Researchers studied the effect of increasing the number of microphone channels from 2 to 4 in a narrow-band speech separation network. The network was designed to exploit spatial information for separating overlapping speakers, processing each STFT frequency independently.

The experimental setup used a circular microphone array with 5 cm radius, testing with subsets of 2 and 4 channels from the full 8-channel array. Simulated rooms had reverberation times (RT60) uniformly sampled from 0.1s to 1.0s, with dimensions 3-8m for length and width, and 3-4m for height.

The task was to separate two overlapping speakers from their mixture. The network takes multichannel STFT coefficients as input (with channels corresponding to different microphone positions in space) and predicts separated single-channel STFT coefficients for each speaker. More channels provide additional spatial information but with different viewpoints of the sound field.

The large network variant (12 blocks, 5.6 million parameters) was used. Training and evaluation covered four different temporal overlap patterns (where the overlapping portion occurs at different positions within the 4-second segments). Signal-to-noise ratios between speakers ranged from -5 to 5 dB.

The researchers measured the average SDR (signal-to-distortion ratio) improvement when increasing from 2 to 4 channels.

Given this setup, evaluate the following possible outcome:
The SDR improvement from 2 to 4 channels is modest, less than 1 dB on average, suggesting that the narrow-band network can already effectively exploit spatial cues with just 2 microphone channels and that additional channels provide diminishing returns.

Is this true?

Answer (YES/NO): NO